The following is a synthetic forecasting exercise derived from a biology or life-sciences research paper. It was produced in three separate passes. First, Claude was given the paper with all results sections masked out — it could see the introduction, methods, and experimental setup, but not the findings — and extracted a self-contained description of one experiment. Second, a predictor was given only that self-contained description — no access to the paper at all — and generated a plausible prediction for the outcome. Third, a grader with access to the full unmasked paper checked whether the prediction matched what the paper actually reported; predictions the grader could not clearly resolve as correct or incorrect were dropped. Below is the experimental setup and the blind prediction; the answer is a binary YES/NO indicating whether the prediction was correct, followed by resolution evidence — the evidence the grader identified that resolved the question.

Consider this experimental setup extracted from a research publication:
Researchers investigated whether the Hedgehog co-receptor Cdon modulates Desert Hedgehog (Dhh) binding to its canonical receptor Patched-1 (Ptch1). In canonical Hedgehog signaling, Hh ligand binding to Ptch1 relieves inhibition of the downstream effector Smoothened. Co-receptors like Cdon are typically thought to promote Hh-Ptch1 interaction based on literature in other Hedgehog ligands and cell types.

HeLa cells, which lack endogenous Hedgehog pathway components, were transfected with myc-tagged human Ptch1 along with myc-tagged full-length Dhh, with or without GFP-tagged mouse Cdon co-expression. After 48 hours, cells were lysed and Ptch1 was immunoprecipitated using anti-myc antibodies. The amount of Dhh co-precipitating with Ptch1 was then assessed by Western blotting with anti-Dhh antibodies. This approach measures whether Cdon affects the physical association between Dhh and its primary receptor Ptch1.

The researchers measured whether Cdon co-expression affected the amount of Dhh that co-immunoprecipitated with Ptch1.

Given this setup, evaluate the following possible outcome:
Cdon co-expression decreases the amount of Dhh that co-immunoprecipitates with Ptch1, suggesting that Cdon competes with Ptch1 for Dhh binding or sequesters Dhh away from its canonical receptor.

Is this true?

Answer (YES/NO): YES